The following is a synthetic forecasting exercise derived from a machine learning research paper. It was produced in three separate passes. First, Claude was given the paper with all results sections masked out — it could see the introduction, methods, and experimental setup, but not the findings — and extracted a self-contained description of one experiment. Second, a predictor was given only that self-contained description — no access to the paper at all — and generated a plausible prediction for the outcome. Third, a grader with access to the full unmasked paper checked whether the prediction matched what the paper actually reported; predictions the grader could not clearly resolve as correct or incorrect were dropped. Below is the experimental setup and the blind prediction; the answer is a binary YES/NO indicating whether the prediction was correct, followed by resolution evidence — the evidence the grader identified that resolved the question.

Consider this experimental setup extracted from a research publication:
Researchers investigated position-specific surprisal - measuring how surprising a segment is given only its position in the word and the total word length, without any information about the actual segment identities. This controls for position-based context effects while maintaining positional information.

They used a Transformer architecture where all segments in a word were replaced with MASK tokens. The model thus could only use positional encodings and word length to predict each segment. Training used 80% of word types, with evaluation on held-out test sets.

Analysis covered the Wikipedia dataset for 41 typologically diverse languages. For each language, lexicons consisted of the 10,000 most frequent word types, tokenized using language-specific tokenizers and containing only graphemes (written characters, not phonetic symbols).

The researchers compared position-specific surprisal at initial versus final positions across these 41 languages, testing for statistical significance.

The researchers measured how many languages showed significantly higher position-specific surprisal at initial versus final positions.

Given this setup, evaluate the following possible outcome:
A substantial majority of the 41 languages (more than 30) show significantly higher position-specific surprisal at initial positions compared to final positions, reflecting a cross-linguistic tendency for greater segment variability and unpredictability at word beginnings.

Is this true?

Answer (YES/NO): YES